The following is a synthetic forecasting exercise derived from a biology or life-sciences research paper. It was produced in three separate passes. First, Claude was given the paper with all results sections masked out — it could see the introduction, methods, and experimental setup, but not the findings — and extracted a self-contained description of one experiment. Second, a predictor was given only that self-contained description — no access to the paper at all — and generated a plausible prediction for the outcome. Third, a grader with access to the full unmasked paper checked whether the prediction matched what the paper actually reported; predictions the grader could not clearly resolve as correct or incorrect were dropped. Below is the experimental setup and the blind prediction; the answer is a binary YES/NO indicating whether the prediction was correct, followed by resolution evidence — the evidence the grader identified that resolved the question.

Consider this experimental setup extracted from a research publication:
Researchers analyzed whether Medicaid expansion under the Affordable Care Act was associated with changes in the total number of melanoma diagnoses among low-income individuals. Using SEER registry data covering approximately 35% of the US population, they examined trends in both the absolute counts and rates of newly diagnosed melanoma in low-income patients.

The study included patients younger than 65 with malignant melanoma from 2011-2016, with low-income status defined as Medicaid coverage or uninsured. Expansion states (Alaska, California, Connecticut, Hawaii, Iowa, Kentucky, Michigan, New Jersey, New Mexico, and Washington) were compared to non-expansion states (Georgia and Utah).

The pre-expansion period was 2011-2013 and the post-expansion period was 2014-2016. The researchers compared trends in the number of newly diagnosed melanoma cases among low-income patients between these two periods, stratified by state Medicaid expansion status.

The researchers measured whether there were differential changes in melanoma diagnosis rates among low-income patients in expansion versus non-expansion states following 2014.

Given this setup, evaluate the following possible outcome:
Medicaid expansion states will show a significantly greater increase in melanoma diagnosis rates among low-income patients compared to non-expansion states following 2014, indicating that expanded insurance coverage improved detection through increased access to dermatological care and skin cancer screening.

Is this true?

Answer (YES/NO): YES